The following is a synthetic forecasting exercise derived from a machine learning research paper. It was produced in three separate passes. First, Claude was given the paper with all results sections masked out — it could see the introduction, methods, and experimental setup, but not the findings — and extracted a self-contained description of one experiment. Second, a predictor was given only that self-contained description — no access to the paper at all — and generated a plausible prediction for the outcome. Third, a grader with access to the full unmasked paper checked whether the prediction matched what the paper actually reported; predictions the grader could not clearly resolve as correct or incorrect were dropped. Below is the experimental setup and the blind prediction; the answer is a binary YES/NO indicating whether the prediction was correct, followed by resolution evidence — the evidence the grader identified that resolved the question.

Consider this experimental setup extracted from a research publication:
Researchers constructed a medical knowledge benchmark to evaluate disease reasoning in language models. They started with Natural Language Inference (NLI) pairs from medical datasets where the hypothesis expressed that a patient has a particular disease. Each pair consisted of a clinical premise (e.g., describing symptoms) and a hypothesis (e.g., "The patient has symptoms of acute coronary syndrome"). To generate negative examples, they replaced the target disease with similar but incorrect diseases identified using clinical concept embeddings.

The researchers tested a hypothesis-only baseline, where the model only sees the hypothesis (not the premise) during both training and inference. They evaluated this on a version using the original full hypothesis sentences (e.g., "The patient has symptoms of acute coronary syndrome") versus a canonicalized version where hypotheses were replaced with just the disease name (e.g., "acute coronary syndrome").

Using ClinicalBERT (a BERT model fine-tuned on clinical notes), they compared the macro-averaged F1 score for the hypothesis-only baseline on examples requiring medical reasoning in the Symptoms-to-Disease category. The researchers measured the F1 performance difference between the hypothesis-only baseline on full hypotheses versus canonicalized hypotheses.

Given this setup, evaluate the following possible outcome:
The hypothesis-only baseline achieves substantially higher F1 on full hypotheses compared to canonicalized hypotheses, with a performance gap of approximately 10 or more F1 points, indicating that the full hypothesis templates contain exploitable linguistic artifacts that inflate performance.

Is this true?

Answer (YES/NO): YES